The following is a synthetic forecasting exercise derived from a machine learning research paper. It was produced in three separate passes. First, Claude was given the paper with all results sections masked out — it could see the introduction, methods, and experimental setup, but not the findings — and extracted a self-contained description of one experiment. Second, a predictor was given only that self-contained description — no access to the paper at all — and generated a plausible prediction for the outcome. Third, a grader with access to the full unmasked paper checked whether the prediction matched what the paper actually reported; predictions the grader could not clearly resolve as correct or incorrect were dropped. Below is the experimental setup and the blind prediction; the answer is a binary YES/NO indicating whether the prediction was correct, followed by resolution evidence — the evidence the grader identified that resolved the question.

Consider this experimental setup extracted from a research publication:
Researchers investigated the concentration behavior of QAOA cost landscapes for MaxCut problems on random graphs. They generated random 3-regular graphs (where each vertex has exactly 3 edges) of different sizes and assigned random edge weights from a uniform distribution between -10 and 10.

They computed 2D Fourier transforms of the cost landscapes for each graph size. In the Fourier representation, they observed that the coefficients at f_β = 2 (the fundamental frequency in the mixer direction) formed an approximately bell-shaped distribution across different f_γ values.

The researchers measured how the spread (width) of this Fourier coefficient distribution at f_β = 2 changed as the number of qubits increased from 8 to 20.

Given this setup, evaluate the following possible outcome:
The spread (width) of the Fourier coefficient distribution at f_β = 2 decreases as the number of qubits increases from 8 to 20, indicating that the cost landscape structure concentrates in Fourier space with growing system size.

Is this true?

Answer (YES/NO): NO